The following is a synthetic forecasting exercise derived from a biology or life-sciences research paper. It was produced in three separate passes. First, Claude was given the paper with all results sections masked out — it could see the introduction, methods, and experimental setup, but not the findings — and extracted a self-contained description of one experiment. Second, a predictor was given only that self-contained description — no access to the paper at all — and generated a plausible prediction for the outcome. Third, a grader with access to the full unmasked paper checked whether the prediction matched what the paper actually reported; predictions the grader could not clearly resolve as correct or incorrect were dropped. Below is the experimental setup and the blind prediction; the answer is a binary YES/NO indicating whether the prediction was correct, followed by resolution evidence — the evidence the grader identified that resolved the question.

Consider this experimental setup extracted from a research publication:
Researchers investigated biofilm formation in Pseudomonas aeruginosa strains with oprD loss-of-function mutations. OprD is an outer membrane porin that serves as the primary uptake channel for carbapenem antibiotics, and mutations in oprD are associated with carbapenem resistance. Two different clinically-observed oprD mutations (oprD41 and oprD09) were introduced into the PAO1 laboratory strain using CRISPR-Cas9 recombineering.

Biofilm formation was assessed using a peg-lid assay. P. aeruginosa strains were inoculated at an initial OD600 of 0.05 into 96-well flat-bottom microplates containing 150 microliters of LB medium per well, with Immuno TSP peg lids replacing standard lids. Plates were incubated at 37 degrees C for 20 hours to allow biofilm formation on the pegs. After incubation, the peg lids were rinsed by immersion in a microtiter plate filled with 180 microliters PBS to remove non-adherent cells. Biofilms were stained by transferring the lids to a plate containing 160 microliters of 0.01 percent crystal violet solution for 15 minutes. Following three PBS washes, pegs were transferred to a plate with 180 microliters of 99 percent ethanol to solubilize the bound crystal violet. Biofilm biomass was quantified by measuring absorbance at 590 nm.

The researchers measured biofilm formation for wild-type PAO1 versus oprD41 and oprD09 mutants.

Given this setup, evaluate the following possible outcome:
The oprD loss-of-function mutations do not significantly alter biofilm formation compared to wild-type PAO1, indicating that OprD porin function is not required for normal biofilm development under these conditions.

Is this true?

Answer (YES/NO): YES